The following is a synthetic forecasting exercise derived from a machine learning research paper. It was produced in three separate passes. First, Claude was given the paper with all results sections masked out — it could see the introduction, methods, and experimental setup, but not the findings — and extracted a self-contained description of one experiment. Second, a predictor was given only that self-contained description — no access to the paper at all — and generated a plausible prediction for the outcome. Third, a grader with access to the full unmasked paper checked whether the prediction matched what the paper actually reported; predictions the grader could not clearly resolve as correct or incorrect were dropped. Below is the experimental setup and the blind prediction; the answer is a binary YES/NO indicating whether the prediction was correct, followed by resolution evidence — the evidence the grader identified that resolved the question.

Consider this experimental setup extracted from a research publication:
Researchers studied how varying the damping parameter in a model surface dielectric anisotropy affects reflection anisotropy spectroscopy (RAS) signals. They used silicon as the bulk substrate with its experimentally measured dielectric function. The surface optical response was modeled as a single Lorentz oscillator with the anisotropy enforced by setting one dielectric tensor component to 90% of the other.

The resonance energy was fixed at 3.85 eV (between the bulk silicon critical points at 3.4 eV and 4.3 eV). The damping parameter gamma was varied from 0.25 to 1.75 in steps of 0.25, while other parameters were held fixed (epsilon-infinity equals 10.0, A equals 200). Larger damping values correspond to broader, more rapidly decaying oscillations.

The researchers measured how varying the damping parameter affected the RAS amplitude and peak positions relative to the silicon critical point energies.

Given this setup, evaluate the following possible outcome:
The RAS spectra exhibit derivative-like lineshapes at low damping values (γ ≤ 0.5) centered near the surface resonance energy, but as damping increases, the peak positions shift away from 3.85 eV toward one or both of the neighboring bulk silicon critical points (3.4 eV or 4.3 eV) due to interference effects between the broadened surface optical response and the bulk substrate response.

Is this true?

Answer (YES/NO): NO